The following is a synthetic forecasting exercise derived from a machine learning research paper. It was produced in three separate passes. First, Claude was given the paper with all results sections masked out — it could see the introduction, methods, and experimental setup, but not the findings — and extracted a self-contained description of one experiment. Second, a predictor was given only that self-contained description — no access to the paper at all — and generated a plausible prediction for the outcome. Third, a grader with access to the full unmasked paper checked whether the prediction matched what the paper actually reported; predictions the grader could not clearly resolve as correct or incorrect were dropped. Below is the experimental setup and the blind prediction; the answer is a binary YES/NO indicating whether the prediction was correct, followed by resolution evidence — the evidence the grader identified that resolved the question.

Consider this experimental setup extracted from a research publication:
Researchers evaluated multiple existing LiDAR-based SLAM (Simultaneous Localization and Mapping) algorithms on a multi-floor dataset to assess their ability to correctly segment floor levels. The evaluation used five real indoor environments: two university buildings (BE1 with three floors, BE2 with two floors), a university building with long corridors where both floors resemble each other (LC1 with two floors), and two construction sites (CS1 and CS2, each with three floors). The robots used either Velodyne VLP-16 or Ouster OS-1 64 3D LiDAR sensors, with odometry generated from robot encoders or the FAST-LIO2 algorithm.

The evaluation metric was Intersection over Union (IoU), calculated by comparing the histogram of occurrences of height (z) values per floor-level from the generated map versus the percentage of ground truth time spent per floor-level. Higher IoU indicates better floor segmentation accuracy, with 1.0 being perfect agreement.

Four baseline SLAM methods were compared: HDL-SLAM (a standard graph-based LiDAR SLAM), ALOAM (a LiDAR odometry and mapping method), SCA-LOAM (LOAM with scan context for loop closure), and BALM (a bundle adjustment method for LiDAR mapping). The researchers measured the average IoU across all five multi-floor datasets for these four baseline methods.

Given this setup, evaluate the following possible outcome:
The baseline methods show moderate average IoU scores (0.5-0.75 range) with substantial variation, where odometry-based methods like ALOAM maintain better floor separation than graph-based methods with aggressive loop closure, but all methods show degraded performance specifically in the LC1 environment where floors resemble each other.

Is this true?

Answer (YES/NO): NO